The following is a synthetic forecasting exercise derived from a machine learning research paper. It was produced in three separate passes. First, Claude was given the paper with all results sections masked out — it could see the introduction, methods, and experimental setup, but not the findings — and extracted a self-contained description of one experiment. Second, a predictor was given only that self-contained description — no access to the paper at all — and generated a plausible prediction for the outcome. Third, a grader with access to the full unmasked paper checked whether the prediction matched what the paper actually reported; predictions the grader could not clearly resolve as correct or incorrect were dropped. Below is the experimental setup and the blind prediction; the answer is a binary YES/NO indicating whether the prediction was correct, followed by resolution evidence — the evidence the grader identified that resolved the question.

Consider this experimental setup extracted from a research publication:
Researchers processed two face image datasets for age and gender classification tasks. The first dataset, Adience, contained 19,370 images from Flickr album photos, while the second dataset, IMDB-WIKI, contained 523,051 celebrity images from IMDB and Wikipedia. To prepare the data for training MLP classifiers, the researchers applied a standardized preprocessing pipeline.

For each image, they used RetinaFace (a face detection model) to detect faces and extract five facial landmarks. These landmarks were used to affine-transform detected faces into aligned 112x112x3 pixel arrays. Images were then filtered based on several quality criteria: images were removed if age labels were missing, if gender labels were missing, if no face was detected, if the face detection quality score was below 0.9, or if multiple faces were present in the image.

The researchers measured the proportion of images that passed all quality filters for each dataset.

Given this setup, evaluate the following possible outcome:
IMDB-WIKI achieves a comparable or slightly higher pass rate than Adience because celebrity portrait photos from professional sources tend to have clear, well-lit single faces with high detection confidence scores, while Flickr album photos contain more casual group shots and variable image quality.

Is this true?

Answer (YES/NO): NO